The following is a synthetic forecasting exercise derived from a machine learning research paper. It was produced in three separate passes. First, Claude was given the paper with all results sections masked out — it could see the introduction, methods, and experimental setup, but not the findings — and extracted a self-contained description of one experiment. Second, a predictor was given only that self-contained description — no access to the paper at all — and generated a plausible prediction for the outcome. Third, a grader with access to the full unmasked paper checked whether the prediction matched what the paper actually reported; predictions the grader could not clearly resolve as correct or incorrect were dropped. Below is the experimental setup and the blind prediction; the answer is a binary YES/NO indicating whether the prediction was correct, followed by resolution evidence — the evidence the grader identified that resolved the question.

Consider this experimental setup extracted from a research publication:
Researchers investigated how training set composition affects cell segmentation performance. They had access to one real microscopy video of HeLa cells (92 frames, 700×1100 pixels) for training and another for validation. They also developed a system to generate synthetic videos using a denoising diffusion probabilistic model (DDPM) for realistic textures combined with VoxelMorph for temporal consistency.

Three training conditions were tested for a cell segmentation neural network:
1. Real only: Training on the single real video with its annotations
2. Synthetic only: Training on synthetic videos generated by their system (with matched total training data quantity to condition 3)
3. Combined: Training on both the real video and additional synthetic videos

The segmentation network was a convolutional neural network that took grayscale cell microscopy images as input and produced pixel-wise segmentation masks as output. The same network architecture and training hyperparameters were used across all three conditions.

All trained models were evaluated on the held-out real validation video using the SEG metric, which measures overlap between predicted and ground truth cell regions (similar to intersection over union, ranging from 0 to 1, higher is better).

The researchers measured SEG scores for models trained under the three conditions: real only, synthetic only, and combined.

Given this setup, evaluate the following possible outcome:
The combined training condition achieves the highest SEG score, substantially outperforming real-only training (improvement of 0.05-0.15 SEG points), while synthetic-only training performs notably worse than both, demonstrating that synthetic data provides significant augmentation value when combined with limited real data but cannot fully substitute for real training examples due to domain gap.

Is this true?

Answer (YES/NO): NO